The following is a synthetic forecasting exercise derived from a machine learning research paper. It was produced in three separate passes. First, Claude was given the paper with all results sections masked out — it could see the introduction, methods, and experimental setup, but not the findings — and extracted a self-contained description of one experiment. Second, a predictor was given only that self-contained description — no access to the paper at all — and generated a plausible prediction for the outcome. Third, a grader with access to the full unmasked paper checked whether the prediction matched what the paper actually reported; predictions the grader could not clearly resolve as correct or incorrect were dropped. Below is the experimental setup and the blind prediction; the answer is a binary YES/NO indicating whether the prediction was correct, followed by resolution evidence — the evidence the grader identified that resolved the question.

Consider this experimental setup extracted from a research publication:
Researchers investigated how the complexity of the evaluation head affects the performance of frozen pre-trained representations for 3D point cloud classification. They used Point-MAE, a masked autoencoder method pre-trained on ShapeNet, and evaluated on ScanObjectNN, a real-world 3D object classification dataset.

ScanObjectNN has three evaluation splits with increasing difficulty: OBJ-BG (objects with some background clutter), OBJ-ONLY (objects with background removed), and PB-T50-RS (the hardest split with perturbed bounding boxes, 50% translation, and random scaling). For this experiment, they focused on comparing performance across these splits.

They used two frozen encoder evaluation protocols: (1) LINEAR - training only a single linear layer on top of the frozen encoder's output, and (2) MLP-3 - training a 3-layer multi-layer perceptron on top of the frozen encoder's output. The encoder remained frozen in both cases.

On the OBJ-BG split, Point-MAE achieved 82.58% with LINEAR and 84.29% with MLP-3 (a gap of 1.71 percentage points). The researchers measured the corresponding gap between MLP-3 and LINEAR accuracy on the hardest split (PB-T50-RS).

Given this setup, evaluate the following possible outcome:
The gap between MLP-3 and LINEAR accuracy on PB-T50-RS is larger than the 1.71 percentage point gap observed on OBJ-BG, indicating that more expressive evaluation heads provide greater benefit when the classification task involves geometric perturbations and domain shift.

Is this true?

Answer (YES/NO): YES